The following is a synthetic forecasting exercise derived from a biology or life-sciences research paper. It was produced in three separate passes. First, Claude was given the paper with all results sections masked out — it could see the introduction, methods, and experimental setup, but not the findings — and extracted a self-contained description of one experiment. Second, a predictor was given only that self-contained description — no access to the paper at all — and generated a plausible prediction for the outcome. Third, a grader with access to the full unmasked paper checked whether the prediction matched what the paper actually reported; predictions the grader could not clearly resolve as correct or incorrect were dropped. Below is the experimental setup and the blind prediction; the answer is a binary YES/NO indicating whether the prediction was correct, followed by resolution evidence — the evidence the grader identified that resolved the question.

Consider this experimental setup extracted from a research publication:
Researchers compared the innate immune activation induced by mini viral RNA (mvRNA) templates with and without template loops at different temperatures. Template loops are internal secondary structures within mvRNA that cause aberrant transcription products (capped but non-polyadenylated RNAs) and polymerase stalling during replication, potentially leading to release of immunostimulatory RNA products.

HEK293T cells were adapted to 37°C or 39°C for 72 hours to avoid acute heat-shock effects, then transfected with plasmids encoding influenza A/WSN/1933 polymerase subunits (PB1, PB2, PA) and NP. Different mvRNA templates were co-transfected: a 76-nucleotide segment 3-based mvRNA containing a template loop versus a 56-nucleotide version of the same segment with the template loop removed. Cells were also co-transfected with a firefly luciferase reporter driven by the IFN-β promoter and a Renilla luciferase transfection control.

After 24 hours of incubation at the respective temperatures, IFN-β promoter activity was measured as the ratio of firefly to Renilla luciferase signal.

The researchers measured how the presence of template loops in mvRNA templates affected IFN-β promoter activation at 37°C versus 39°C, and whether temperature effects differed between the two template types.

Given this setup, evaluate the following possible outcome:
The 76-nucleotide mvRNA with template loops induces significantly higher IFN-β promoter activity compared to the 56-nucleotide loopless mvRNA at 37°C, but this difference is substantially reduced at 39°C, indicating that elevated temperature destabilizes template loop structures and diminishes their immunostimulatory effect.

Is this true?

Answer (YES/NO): NO